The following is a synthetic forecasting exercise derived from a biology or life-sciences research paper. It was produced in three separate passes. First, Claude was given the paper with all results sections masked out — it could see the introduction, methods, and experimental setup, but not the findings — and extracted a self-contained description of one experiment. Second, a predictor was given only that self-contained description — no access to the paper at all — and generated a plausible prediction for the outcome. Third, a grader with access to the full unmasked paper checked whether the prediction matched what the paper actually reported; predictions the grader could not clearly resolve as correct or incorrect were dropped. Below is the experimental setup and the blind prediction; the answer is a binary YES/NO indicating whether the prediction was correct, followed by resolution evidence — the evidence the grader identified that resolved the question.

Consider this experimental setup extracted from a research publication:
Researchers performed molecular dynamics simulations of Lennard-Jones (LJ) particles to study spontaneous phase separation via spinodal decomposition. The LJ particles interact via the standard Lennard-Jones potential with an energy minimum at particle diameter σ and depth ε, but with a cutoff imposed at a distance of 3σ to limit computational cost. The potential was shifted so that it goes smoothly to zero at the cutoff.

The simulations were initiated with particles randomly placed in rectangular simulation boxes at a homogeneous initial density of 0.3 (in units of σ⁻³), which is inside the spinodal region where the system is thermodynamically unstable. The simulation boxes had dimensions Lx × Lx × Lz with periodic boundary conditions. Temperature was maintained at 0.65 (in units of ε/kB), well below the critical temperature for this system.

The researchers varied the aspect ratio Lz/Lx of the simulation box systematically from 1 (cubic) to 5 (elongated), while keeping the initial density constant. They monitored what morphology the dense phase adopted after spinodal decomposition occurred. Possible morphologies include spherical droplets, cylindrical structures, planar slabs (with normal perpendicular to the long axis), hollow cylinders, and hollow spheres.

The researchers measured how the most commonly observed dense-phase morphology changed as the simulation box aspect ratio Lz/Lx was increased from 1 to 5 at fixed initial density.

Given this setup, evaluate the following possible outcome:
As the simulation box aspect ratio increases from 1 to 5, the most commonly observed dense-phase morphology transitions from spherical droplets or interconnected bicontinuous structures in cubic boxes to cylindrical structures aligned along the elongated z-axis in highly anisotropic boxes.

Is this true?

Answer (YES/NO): NO